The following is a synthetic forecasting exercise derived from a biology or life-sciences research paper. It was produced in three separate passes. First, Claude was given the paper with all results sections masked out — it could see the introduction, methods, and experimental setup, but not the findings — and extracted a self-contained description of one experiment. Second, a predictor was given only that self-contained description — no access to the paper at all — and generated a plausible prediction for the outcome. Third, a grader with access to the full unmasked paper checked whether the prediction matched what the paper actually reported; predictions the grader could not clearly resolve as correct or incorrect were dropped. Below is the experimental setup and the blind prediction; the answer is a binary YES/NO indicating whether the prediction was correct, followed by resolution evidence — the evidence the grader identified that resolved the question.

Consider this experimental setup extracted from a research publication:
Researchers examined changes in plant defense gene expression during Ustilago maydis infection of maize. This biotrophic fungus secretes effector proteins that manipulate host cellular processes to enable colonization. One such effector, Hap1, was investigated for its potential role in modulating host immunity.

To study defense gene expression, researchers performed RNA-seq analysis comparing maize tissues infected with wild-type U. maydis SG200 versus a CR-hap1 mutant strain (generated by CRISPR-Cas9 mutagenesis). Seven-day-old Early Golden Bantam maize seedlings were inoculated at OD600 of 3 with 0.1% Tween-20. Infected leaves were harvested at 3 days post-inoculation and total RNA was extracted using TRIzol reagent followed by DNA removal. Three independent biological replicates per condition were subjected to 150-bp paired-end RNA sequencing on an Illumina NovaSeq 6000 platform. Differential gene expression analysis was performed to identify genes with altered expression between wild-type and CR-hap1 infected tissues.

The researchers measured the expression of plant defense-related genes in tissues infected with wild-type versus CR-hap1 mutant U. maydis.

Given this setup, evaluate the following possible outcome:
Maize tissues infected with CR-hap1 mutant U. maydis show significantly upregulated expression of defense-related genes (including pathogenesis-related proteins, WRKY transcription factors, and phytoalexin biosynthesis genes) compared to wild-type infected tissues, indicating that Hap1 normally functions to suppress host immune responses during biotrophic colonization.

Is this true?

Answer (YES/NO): NO